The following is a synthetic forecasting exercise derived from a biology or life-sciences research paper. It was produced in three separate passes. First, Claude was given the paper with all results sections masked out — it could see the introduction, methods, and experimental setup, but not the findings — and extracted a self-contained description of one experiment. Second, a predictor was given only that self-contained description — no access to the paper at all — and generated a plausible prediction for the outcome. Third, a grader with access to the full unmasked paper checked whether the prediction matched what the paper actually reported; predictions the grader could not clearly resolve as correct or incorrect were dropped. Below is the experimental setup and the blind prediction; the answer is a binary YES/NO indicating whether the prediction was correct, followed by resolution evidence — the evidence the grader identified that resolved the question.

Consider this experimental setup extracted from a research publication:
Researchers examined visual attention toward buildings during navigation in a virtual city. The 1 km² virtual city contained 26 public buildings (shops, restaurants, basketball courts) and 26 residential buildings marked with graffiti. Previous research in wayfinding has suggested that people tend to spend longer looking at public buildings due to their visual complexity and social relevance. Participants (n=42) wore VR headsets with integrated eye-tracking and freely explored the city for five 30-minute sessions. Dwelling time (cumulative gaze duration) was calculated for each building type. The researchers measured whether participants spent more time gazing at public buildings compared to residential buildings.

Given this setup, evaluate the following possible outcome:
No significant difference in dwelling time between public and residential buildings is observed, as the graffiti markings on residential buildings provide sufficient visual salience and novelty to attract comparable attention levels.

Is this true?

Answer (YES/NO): NO